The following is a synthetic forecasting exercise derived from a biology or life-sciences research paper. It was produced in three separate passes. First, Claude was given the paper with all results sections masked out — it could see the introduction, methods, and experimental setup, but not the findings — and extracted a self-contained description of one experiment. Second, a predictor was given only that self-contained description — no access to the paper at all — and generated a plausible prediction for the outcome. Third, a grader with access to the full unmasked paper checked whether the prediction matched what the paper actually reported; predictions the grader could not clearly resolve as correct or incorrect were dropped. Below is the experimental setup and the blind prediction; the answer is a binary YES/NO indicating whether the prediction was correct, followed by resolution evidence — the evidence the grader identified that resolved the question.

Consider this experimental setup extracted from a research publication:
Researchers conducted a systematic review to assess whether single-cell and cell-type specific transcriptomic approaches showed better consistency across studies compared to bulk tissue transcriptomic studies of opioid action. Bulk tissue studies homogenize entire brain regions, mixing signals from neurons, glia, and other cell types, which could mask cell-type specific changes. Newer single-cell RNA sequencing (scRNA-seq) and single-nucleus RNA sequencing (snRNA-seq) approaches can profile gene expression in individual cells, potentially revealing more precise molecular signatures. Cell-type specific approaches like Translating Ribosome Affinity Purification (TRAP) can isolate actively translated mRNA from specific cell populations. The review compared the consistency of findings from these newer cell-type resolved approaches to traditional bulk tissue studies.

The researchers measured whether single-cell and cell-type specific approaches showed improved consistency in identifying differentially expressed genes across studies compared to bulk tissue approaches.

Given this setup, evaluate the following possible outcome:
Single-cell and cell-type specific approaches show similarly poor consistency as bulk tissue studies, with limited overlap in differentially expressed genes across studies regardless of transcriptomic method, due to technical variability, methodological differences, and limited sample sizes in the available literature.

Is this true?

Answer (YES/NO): YES